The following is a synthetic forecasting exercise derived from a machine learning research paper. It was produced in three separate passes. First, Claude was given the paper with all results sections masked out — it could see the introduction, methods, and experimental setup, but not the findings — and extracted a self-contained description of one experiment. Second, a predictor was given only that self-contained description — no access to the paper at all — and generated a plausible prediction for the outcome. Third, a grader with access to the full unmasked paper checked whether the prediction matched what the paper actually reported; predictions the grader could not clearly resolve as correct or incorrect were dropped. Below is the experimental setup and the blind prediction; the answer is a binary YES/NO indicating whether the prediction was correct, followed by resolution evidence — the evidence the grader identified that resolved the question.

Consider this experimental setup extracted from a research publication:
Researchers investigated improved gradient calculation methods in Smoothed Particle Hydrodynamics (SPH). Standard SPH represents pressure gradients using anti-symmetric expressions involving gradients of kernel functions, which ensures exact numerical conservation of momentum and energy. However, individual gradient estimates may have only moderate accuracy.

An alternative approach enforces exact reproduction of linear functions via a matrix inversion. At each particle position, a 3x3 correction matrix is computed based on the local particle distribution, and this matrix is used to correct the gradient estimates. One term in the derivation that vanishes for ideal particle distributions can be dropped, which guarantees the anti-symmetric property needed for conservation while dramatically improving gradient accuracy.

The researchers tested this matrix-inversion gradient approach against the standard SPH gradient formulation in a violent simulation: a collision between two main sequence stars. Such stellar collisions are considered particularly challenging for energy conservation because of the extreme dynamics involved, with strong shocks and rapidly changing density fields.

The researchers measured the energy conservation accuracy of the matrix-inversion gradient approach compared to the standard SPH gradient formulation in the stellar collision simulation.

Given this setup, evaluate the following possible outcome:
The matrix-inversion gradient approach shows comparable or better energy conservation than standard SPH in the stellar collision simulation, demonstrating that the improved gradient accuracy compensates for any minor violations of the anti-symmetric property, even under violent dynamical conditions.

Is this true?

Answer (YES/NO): YES